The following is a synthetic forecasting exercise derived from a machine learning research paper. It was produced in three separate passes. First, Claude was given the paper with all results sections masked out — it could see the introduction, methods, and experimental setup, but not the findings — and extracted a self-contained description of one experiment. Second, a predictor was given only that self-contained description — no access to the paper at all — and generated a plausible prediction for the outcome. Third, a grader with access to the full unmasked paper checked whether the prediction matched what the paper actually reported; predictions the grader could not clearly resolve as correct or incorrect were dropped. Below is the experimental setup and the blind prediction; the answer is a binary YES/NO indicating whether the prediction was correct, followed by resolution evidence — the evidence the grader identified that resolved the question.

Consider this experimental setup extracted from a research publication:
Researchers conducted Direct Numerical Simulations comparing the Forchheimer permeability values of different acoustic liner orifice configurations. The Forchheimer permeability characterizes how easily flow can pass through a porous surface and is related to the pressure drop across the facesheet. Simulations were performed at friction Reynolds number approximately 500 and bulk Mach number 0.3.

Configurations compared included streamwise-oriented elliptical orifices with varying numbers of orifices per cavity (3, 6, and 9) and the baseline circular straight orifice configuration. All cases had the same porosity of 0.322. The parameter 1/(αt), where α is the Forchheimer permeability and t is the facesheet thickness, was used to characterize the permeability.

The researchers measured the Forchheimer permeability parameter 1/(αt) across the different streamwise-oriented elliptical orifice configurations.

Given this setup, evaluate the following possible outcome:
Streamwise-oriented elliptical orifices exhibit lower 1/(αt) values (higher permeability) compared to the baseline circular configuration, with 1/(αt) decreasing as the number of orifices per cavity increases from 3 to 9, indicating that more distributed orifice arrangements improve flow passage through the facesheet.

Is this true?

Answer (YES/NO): YES